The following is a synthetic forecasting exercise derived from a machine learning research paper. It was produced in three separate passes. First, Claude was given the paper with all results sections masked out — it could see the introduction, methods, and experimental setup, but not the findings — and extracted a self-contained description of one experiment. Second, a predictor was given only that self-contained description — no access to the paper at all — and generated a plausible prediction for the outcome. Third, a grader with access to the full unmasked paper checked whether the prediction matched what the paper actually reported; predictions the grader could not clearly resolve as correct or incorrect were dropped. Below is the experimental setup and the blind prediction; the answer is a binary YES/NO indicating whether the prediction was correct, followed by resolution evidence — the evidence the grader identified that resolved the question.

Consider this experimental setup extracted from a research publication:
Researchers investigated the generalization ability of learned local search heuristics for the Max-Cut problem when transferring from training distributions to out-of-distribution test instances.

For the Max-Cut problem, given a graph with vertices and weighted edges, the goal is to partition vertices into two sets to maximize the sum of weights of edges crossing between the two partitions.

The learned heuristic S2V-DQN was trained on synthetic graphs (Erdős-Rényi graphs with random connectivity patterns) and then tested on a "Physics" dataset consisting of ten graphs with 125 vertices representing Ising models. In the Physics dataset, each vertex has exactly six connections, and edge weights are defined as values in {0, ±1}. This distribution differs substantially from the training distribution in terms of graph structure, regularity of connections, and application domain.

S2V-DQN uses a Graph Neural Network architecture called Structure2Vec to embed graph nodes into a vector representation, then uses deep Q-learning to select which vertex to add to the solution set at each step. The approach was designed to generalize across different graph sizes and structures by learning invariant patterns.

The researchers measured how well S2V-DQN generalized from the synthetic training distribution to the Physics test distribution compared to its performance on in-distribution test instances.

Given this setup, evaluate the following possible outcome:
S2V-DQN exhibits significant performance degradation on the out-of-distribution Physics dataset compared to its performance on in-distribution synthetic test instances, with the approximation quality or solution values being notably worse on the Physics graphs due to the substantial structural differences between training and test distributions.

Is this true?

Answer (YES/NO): NO